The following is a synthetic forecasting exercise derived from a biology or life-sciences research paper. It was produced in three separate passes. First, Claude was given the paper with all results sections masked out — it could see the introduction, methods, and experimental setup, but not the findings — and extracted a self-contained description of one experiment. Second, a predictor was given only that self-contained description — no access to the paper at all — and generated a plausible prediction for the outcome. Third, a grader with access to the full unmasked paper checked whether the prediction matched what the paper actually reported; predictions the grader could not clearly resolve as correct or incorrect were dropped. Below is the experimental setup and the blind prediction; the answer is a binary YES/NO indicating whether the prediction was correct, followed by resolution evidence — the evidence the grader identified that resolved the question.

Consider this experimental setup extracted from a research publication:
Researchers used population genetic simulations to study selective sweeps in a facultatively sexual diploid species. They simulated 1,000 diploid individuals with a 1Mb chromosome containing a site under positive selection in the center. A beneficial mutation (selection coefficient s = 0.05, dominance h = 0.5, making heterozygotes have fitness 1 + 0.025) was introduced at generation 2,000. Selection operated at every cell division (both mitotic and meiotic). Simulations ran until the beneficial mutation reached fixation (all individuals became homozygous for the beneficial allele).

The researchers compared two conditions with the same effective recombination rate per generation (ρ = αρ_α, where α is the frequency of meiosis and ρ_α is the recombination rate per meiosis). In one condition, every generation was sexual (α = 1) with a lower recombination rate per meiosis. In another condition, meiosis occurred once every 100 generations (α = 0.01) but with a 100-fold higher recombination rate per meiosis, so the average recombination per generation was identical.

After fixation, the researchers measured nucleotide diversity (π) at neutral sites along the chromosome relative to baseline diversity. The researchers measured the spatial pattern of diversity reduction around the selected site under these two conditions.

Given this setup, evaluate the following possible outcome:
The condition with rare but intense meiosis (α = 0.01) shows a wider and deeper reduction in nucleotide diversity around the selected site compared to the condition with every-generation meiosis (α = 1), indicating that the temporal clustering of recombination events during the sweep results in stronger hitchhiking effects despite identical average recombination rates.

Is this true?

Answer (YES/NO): NO